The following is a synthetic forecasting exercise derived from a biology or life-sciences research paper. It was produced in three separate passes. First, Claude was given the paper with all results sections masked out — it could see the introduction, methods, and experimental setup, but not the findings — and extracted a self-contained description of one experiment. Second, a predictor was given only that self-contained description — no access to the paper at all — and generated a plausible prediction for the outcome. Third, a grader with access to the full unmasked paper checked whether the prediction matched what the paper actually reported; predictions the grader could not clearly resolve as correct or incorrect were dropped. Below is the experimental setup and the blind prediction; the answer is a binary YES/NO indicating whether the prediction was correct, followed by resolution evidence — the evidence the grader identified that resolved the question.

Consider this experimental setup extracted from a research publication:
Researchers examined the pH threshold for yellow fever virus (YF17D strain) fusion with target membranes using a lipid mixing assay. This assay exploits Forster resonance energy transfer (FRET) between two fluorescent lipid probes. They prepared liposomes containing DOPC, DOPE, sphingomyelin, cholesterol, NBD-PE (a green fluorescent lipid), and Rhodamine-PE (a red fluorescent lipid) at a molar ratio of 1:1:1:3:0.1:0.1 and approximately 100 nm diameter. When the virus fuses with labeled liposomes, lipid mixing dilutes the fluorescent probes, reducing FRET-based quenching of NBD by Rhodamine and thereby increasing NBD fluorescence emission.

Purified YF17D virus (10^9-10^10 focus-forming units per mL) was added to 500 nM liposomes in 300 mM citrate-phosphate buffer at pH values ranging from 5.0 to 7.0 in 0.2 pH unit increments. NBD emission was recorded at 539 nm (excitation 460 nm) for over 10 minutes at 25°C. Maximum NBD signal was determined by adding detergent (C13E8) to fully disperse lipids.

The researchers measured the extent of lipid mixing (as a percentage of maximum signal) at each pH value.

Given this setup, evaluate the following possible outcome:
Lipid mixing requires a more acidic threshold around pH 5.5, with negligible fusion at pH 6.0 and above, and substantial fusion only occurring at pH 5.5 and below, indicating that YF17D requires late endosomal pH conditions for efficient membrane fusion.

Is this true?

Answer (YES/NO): NO